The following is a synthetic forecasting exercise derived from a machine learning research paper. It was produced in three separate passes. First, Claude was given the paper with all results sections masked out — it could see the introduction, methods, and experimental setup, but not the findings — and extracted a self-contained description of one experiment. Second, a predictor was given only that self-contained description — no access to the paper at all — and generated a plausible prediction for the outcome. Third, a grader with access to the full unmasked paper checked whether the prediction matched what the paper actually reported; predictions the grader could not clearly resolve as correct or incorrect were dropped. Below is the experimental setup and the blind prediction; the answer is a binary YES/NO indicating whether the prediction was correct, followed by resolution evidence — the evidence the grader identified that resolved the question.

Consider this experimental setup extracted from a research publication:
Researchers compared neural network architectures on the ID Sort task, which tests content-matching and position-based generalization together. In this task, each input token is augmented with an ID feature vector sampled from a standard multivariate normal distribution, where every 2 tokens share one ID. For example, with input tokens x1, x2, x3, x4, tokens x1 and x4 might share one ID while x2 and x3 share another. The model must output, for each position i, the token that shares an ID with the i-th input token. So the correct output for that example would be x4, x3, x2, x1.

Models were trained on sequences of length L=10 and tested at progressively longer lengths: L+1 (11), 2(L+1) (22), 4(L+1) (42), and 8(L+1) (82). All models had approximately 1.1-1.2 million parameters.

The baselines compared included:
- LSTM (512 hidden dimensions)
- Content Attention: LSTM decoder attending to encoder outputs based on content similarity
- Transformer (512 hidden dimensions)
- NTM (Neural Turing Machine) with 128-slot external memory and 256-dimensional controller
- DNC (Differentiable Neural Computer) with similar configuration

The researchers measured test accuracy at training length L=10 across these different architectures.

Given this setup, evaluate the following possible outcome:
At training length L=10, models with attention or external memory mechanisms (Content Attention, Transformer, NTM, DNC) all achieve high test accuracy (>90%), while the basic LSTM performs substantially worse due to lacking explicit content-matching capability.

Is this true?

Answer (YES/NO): NO